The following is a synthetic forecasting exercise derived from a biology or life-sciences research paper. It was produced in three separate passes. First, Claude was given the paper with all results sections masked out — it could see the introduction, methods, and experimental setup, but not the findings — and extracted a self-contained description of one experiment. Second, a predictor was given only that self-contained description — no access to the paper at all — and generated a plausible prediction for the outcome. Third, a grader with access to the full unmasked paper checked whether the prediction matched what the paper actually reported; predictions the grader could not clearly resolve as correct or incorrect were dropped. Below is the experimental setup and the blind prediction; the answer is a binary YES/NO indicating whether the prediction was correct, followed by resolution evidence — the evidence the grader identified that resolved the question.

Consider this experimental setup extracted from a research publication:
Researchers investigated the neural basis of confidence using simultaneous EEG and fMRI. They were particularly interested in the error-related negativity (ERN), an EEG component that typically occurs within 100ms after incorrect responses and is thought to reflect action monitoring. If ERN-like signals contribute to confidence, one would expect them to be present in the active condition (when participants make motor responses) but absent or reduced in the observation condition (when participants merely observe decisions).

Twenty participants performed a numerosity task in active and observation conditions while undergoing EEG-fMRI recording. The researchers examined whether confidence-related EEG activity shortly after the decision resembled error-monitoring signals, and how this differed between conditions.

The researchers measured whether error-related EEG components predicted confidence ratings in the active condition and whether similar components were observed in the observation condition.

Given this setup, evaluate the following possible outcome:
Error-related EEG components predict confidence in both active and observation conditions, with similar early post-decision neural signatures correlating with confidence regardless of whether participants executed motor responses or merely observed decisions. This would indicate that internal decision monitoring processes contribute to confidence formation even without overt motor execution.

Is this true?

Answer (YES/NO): NO